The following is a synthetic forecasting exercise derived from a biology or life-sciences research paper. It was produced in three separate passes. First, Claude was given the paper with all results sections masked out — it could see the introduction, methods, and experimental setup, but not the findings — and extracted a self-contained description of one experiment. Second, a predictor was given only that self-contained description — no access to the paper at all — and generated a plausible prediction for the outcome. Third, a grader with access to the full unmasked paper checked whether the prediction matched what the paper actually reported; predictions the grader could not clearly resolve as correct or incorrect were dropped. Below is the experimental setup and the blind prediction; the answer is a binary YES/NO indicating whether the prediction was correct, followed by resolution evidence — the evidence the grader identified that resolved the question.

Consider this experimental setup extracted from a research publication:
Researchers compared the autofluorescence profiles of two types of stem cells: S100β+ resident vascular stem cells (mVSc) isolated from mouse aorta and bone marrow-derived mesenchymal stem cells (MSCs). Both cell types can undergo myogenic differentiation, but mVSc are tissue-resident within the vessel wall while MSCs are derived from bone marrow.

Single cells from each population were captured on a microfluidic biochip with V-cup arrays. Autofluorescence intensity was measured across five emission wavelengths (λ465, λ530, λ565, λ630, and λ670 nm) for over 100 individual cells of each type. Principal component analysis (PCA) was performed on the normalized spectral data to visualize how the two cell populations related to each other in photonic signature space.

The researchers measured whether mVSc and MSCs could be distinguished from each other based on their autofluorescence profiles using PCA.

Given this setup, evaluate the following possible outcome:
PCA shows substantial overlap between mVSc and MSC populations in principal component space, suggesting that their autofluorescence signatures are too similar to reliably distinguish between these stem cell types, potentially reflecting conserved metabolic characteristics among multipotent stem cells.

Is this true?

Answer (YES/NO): NO